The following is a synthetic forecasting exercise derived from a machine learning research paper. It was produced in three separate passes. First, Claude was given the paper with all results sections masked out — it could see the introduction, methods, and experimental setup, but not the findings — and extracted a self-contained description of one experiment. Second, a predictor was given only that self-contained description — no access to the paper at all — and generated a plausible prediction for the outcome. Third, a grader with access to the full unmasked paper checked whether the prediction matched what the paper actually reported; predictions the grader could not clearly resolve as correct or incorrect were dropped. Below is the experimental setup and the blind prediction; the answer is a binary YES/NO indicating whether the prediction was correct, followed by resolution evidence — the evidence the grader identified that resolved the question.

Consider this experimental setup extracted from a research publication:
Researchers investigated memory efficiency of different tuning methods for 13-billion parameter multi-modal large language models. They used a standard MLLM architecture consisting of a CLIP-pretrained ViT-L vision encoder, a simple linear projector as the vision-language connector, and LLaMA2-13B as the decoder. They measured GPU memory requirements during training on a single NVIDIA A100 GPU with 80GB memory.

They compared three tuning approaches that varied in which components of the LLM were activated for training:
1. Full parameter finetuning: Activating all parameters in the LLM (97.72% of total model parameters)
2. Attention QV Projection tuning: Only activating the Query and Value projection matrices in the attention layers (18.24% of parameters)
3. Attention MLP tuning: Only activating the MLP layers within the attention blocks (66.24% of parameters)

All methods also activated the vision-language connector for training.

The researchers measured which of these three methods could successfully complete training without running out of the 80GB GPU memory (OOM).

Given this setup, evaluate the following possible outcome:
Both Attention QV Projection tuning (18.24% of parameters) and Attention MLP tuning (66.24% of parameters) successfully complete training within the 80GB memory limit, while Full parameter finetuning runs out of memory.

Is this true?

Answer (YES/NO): NO